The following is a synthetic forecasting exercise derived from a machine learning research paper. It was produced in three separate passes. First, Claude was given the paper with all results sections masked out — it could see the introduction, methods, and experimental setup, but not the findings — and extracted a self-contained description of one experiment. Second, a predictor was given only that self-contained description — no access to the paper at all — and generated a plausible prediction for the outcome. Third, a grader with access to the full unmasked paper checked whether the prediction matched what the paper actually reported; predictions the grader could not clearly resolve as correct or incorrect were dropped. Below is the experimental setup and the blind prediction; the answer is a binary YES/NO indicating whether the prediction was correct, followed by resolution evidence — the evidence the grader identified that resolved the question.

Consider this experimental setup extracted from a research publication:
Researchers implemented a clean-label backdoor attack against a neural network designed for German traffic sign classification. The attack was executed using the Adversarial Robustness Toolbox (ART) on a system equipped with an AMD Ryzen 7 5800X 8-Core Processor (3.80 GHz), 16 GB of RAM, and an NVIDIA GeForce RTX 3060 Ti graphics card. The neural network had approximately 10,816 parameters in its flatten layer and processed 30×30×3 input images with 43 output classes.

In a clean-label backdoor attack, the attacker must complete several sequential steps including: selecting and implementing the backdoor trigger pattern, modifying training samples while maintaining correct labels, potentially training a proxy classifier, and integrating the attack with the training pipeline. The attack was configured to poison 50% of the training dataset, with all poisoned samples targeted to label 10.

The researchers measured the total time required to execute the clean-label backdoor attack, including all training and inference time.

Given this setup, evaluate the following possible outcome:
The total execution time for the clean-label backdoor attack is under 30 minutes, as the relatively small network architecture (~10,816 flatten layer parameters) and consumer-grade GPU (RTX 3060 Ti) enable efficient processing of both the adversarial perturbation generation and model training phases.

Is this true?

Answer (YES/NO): YES